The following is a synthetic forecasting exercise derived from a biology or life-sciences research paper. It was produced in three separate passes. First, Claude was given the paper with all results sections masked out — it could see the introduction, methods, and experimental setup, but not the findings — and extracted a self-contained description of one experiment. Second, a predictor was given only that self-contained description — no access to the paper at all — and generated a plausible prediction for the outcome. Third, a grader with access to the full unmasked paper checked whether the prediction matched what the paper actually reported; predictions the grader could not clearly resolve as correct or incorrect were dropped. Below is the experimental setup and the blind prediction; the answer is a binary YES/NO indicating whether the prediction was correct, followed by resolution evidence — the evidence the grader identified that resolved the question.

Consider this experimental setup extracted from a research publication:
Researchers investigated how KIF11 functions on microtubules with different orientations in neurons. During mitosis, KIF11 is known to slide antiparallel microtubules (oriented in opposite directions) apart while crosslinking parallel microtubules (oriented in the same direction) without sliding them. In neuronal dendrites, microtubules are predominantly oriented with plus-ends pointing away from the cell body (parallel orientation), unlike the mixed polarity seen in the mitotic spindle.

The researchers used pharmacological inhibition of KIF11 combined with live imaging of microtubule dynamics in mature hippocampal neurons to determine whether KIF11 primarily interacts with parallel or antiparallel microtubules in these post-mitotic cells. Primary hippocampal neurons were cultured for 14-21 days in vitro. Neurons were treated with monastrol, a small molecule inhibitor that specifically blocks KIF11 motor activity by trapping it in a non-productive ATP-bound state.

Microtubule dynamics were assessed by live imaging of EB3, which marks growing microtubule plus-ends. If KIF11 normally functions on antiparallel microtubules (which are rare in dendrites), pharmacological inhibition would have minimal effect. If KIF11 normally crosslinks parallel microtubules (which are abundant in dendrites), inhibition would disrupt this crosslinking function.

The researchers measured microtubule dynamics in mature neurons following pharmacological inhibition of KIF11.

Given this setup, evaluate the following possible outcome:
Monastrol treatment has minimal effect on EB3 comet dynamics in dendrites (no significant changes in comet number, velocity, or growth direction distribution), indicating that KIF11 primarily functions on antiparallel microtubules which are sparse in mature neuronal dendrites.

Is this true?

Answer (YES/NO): NO